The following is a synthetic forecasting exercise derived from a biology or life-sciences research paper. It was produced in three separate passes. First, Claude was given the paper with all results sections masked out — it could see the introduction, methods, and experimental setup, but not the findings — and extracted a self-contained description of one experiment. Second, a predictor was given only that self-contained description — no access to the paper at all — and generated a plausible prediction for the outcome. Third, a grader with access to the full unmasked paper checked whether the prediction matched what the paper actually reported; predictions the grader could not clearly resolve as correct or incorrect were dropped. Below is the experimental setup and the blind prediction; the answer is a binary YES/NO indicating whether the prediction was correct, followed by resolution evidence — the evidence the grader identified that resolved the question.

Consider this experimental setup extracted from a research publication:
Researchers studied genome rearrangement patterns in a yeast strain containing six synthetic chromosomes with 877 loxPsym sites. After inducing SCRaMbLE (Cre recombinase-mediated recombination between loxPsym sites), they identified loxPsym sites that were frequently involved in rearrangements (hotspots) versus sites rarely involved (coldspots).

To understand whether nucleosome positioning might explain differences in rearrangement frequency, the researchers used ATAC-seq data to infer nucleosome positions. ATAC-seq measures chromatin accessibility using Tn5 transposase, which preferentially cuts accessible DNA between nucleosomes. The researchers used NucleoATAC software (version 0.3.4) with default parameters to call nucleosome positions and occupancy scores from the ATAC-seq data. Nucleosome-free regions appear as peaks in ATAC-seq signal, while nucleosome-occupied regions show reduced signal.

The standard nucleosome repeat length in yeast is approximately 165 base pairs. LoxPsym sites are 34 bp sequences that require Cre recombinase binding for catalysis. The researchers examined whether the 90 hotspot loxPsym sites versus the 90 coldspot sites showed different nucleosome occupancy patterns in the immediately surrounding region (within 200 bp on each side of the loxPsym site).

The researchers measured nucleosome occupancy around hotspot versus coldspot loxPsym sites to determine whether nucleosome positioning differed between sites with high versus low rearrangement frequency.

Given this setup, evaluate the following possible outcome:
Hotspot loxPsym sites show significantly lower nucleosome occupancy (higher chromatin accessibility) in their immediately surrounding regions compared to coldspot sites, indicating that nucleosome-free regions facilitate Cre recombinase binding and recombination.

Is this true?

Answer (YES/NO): YES